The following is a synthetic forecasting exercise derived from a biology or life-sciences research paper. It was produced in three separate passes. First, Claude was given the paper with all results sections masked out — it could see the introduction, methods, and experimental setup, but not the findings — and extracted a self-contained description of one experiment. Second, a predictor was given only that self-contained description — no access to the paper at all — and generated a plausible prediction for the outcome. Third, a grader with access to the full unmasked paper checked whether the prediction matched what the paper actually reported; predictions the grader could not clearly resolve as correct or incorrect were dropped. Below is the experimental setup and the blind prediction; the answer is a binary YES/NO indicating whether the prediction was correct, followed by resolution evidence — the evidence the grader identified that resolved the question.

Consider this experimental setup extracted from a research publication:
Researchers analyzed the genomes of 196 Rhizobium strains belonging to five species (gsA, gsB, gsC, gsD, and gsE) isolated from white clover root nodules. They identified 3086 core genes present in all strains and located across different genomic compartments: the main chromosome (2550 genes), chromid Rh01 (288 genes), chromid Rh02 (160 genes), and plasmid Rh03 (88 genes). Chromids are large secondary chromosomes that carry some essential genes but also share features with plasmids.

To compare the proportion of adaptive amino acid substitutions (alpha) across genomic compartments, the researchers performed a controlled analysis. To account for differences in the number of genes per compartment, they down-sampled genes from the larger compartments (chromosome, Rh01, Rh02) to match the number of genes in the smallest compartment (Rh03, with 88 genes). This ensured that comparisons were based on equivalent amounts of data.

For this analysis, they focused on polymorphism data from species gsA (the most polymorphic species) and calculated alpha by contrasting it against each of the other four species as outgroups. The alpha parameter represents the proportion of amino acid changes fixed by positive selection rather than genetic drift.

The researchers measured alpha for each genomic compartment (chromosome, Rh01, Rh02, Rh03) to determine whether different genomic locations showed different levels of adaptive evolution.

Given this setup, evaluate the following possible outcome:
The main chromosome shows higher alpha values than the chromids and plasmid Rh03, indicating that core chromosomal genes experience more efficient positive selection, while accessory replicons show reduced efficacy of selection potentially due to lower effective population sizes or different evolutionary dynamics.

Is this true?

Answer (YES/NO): NO